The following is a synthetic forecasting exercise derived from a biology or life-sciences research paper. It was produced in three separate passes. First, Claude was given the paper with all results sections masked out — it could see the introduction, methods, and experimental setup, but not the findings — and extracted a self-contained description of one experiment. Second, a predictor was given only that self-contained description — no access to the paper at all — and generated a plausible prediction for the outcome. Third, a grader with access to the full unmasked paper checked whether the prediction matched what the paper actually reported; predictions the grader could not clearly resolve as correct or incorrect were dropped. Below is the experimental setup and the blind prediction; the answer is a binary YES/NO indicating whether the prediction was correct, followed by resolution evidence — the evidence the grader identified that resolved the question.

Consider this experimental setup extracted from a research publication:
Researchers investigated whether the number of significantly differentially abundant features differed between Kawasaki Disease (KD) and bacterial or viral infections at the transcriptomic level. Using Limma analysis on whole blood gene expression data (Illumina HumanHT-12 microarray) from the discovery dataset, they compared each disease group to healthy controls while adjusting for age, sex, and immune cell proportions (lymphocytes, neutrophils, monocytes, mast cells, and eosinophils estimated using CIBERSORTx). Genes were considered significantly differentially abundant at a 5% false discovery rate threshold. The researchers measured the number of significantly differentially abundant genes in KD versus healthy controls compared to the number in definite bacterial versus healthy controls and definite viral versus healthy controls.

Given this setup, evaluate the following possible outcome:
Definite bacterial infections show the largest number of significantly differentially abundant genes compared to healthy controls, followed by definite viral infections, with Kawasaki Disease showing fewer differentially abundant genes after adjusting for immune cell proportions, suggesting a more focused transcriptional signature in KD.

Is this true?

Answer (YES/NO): NO